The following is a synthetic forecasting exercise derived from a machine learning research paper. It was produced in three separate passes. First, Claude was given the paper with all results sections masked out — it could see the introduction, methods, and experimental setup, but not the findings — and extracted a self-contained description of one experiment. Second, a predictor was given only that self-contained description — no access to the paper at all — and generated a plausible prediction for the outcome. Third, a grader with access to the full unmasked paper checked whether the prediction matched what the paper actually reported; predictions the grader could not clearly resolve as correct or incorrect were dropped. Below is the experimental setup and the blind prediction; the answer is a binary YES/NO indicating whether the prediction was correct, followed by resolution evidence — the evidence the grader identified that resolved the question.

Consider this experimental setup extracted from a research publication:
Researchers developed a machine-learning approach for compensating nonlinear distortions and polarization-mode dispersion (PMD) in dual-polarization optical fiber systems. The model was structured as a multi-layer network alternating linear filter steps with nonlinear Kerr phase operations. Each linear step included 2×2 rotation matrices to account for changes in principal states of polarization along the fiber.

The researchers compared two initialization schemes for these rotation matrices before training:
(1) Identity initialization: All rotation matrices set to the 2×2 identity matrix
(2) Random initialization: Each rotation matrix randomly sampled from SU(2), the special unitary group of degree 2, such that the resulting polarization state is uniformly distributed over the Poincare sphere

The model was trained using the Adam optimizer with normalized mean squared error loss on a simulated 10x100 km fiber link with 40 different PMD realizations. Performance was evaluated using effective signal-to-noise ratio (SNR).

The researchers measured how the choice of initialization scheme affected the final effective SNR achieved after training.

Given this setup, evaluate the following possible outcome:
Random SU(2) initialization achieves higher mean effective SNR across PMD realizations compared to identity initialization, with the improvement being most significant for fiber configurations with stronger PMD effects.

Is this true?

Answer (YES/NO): NO